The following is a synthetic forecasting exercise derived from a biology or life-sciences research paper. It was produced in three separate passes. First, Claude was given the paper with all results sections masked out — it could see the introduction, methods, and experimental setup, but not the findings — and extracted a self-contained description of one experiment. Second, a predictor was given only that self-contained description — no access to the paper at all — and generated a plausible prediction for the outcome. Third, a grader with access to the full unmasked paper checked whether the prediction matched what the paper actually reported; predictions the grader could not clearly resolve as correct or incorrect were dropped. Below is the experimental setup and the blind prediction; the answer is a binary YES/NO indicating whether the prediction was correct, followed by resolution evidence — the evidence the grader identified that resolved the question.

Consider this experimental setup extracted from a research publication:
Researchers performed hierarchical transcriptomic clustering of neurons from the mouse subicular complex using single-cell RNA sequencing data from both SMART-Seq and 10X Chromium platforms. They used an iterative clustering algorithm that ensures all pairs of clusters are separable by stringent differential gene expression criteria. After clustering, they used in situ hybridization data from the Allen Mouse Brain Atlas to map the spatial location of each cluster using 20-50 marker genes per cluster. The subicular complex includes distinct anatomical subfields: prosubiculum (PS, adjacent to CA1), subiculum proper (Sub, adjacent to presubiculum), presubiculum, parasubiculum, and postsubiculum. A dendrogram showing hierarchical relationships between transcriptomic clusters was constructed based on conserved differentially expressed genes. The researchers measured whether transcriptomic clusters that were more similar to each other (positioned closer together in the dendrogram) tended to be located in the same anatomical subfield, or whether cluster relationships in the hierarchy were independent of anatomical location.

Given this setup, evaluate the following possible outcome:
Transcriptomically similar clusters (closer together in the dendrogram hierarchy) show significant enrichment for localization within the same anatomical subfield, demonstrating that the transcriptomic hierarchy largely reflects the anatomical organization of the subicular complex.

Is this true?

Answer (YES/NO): YES